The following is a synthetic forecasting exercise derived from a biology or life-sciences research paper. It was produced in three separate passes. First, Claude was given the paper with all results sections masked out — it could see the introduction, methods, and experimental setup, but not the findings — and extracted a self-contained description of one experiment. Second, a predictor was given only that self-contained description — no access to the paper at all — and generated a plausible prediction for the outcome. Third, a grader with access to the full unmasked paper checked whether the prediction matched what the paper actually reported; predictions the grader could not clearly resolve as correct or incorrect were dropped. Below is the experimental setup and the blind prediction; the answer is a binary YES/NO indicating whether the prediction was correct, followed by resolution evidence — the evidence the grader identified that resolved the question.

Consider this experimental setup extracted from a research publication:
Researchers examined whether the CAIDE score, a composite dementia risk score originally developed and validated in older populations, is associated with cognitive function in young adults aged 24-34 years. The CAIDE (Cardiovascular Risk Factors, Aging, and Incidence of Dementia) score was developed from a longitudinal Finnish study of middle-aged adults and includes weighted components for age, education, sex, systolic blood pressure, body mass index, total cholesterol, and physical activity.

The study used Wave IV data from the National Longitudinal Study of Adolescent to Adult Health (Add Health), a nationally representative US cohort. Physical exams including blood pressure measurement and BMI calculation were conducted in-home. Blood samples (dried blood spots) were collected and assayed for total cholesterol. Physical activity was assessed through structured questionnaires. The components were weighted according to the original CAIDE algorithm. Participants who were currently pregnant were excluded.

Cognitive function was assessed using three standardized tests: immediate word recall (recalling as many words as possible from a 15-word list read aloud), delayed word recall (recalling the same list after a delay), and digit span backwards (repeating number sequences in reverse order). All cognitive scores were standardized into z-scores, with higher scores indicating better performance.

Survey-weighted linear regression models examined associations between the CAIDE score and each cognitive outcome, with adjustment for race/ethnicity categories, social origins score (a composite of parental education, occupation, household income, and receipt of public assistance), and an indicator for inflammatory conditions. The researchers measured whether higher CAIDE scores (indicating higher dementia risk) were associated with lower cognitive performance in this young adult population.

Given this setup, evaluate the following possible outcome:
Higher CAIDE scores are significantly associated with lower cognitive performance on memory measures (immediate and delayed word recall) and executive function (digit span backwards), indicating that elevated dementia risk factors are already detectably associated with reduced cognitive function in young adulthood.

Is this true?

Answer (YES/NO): YES